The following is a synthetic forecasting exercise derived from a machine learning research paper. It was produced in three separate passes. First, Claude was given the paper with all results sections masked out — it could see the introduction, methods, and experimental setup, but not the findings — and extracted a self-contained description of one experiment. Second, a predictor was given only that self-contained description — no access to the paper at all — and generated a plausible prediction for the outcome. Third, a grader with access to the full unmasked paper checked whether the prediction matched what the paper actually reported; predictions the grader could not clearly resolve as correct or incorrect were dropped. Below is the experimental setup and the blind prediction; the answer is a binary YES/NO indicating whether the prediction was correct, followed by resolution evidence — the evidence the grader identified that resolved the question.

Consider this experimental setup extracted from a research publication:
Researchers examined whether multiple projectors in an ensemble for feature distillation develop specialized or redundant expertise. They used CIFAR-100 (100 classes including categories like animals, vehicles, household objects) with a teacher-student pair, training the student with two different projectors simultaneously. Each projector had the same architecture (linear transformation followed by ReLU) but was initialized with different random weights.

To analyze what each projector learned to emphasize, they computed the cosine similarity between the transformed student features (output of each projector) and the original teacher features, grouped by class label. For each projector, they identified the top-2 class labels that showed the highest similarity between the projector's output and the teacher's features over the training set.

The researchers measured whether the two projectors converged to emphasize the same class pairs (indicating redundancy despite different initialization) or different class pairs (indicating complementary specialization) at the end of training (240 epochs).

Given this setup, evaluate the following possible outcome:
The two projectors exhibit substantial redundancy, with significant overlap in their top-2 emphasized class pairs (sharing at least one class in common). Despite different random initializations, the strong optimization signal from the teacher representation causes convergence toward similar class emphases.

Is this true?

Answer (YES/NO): NO